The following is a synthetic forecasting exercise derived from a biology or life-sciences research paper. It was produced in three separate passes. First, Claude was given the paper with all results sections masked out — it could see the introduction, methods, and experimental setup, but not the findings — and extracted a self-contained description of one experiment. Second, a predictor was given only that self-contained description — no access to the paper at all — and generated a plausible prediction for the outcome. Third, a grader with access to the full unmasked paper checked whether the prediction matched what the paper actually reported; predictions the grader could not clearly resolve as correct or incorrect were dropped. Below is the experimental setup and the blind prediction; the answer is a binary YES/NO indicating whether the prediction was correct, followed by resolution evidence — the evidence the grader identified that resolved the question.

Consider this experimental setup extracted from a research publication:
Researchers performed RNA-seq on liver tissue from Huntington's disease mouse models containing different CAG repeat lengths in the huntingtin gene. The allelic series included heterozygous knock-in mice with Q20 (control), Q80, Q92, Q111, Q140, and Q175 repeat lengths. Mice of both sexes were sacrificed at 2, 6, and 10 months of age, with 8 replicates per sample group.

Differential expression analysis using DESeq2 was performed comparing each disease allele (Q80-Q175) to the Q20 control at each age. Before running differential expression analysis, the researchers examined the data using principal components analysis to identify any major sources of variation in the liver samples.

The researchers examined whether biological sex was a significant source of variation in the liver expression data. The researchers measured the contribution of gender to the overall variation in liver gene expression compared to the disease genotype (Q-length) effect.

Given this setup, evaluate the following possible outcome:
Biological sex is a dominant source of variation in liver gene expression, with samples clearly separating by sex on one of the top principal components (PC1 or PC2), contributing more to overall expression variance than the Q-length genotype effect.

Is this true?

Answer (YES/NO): YES